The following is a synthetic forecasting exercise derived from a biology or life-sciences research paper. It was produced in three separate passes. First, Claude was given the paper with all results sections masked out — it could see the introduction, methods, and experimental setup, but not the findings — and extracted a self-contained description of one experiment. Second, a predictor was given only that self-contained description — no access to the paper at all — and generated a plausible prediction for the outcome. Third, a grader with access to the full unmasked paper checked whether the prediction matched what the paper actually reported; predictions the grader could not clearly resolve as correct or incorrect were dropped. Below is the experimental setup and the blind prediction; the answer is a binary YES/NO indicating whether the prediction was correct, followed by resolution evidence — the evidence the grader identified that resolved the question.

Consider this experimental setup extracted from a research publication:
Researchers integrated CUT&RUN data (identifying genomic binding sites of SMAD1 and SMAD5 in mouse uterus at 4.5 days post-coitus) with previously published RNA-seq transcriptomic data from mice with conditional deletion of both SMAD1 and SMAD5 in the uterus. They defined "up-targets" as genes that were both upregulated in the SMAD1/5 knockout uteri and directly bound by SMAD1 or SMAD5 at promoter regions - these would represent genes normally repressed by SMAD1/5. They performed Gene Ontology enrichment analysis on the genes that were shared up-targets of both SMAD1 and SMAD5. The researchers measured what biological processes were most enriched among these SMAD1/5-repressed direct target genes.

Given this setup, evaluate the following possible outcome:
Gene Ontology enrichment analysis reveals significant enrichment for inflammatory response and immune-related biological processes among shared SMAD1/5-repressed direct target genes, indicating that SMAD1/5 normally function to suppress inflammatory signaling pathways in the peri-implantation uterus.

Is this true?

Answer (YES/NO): NO